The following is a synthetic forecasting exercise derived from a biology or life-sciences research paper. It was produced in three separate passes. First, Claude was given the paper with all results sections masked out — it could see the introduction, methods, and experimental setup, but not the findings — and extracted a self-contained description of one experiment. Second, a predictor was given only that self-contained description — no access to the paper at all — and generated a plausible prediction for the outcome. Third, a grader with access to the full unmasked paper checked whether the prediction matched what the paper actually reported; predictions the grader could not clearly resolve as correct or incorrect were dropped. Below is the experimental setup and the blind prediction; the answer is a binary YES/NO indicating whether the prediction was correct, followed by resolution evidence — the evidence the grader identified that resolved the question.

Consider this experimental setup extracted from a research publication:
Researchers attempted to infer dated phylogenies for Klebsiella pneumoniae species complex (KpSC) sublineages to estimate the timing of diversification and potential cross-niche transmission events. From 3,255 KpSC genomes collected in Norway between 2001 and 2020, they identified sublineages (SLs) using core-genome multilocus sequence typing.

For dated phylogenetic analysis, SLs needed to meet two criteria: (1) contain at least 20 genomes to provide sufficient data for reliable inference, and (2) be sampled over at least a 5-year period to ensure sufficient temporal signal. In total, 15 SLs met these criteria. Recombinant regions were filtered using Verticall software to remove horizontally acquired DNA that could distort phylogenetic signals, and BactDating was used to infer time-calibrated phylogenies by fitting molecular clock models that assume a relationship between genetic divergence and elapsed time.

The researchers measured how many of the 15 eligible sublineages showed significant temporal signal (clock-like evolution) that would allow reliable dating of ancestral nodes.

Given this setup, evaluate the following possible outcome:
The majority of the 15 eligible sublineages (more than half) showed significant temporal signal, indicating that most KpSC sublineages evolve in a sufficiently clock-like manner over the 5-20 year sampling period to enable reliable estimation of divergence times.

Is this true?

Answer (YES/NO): NO